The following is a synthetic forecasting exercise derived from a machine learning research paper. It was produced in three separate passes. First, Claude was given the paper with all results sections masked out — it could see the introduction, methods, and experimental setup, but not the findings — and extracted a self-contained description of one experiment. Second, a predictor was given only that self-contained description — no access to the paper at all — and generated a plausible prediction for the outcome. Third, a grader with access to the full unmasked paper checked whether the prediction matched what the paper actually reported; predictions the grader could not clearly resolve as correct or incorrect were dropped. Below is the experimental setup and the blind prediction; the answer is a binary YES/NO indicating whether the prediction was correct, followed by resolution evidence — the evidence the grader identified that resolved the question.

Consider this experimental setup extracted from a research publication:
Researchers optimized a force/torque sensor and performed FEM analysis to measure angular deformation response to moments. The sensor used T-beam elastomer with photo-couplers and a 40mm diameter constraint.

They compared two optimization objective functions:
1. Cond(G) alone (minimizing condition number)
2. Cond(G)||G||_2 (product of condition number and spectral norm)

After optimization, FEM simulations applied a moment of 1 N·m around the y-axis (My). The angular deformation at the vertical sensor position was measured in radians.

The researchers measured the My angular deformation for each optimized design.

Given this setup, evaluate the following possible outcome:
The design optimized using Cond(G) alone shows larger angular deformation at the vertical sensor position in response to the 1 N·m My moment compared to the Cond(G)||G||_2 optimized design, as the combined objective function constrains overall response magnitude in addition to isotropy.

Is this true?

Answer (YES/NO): YES